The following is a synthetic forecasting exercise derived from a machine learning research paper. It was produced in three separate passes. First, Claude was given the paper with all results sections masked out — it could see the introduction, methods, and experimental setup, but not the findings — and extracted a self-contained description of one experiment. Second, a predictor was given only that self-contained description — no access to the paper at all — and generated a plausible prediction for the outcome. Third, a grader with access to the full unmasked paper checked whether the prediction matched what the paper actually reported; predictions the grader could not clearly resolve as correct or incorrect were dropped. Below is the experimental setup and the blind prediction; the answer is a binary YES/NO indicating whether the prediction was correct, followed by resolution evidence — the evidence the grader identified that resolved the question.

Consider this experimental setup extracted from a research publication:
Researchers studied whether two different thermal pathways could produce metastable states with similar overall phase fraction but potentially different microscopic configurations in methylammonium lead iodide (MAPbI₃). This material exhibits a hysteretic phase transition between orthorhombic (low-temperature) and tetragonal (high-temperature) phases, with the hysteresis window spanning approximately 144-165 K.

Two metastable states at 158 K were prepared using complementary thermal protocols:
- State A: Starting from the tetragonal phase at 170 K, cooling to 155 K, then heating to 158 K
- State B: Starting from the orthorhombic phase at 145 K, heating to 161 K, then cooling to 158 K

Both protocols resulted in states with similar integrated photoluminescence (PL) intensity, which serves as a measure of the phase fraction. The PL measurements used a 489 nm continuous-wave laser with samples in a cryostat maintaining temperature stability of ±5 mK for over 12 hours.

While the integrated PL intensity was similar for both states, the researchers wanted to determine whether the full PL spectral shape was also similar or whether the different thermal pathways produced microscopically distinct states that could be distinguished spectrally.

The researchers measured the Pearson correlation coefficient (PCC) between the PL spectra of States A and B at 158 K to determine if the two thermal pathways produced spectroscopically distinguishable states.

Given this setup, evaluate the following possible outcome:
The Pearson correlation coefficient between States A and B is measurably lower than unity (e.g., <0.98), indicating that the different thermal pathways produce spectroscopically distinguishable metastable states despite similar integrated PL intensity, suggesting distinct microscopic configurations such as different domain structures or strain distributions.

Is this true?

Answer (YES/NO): YES